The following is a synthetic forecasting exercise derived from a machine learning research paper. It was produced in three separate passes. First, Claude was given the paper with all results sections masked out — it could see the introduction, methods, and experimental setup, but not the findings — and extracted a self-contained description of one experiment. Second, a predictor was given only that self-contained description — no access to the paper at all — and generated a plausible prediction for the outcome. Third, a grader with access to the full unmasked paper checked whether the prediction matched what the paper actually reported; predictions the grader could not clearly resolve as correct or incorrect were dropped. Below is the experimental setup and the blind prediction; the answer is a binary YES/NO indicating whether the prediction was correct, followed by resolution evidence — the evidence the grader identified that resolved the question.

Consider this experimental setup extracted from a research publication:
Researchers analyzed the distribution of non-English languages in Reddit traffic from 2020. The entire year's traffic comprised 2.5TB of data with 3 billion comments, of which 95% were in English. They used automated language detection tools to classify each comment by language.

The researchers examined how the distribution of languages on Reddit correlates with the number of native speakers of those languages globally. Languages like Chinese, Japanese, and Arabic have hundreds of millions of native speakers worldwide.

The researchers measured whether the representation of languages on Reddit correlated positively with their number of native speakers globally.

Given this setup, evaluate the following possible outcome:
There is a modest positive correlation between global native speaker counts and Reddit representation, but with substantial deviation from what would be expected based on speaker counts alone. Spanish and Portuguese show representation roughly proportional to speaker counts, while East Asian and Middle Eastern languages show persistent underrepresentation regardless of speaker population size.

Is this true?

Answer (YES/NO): NO